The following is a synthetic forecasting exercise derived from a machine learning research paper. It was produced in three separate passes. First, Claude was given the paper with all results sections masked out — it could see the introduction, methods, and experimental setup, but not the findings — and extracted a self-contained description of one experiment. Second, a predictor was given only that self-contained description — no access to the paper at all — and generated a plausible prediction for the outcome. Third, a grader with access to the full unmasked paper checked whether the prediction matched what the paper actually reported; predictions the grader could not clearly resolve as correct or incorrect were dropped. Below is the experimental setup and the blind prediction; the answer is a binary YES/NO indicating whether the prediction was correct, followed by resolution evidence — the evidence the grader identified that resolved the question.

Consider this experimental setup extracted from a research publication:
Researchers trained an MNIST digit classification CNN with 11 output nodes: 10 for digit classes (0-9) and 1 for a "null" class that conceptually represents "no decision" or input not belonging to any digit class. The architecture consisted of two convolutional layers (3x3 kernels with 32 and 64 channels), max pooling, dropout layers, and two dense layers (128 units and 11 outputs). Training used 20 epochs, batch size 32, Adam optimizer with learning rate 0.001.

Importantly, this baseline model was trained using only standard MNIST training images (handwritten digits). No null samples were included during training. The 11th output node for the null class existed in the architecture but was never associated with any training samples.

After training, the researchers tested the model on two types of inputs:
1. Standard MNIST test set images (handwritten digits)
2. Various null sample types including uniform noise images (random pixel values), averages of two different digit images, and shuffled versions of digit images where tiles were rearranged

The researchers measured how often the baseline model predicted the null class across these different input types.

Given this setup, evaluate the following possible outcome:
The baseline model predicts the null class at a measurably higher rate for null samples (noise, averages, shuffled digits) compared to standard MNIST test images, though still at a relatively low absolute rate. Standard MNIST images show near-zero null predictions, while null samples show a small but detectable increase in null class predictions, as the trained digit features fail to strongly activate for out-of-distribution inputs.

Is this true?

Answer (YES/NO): NO